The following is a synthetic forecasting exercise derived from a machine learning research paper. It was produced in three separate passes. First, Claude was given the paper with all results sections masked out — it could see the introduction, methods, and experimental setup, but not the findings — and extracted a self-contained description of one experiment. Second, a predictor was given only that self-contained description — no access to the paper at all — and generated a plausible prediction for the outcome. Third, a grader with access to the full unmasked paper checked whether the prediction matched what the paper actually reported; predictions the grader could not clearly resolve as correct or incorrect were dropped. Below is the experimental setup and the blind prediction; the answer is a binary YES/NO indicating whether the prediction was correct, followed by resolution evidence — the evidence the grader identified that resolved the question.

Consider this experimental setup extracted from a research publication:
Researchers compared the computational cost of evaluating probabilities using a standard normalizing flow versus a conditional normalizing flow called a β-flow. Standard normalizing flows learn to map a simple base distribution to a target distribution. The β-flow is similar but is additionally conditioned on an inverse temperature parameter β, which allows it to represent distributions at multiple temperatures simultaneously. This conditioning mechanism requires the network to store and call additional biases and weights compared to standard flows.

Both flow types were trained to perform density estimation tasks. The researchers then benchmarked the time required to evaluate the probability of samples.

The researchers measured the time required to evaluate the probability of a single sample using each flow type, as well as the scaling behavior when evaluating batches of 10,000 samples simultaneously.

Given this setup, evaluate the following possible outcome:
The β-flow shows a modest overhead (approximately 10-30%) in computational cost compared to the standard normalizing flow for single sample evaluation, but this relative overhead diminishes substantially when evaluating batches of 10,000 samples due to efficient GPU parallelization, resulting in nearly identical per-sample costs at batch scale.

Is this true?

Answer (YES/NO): NO